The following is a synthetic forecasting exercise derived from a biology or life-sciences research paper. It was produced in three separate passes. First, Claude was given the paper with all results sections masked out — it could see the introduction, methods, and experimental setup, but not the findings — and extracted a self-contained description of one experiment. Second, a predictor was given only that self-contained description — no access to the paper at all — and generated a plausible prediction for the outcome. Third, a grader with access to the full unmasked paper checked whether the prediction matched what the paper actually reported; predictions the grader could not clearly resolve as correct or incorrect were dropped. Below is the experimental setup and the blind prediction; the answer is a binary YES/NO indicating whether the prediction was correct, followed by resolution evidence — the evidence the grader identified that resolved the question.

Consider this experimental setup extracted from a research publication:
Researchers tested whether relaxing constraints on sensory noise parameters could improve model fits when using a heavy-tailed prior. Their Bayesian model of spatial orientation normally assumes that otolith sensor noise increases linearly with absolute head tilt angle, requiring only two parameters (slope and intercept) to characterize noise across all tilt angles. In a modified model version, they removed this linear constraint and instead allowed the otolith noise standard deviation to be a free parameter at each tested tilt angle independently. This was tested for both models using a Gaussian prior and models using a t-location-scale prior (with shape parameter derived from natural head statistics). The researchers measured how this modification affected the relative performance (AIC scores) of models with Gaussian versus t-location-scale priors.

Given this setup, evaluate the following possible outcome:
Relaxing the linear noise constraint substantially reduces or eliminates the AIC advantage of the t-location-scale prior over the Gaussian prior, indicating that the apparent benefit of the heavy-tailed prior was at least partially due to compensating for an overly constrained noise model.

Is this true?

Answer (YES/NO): NO